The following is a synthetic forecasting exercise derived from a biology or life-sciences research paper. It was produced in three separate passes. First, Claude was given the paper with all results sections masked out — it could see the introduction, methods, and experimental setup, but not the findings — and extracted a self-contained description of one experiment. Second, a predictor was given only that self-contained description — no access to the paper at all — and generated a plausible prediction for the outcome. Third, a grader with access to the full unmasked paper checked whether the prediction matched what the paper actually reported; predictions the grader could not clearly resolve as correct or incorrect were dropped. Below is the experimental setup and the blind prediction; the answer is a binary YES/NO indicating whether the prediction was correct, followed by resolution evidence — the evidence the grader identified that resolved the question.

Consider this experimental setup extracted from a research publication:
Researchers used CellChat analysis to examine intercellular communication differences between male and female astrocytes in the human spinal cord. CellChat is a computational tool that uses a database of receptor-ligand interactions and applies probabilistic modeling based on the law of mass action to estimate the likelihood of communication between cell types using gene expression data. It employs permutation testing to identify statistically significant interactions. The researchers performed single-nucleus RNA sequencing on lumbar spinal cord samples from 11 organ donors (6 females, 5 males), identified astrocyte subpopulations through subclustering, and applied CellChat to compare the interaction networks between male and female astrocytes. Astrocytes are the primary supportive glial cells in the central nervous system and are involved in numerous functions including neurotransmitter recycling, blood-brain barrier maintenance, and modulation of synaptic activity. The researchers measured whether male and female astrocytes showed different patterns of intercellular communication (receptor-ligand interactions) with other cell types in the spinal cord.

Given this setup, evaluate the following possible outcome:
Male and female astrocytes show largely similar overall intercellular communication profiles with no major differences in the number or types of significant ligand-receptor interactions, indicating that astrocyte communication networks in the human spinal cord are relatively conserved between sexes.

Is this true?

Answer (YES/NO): NO